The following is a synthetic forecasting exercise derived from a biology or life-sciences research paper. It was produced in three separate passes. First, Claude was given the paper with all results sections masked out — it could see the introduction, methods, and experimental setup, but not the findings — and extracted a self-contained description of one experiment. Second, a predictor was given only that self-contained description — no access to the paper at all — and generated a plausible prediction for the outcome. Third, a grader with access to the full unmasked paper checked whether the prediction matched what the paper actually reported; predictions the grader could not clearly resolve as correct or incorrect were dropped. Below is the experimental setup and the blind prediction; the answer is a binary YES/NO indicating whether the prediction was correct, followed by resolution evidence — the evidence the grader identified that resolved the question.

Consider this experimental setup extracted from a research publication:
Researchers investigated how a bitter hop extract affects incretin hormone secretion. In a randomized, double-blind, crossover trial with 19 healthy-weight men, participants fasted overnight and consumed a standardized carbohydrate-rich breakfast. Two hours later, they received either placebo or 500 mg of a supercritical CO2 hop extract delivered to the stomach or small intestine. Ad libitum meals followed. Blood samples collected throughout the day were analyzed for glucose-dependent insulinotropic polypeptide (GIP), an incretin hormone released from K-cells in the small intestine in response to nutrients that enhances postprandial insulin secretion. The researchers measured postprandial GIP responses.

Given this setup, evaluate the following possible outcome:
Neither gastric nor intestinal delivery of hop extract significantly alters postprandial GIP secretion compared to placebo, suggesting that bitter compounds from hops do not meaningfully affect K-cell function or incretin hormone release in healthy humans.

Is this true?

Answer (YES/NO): NO